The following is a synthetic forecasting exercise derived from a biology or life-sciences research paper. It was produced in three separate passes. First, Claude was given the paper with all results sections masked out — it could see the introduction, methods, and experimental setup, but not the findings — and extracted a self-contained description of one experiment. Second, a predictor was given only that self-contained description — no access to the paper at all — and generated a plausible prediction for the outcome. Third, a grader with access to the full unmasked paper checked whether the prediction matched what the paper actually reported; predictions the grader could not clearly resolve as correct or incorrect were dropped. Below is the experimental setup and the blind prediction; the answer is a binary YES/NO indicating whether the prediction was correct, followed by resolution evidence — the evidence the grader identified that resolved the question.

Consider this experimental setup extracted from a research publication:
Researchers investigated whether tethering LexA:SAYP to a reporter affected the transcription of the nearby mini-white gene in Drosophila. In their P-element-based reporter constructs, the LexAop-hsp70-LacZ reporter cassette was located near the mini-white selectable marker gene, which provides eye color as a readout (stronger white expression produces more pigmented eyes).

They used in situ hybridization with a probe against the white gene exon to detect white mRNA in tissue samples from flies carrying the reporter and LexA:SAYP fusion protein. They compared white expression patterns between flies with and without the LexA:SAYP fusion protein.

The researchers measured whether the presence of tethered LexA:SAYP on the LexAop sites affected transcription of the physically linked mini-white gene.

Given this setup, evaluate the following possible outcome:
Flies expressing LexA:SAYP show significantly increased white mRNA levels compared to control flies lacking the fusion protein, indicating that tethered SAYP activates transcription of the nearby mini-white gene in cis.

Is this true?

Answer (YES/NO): NO